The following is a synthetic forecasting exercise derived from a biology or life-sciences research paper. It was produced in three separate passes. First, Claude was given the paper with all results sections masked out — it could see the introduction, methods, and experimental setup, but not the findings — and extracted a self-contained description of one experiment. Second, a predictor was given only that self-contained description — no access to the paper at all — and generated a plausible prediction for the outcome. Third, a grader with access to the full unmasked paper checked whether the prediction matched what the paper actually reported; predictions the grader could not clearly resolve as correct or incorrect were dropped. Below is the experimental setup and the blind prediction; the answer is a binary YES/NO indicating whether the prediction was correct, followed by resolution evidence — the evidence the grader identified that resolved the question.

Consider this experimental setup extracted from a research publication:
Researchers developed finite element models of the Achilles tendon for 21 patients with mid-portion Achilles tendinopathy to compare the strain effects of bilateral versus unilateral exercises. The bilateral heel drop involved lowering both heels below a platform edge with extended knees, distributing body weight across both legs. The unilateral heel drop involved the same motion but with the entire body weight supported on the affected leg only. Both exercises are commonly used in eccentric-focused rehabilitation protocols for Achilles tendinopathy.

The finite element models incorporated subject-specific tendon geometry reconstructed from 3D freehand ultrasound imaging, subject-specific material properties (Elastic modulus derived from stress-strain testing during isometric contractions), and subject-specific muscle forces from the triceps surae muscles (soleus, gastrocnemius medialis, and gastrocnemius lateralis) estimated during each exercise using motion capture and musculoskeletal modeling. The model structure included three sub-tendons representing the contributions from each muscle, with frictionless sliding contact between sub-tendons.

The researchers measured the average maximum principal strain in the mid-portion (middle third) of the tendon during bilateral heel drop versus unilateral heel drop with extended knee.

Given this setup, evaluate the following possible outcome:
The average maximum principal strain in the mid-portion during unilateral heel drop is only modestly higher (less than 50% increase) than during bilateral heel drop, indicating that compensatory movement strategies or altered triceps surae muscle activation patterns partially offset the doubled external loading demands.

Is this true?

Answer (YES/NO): NO